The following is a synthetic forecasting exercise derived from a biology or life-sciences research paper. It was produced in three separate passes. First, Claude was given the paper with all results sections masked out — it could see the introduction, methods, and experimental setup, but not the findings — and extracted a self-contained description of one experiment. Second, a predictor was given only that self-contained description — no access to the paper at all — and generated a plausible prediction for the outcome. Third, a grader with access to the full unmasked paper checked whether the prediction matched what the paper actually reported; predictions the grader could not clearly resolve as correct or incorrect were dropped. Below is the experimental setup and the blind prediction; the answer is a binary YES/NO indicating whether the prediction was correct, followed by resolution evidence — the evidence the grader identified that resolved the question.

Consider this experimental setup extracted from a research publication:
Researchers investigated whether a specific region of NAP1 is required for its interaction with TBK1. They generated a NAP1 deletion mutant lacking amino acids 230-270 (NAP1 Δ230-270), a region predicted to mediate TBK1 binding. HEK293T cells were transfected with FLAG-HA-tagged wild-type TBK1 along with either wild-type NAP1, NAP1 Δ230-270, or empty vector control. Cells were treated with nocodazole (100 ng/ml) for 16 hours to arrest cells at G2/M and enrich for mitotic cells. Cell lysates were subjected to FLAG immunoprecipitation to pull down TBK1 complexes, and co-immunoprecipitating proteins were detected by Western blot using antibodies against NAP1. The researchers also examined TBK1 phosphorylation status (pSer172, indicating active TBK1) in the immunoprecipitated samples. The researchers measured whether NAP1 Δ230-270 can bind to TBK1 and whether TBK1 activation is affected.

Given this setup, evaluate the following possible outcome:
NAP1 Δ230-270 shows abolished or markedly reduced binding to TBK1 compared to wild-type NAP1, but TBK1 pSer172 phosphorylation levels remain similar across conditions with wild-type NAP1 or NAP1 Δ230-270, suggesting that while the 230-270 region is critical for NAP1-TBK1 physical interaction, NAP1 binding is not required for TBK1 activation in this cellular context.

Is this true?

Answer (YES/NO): NO